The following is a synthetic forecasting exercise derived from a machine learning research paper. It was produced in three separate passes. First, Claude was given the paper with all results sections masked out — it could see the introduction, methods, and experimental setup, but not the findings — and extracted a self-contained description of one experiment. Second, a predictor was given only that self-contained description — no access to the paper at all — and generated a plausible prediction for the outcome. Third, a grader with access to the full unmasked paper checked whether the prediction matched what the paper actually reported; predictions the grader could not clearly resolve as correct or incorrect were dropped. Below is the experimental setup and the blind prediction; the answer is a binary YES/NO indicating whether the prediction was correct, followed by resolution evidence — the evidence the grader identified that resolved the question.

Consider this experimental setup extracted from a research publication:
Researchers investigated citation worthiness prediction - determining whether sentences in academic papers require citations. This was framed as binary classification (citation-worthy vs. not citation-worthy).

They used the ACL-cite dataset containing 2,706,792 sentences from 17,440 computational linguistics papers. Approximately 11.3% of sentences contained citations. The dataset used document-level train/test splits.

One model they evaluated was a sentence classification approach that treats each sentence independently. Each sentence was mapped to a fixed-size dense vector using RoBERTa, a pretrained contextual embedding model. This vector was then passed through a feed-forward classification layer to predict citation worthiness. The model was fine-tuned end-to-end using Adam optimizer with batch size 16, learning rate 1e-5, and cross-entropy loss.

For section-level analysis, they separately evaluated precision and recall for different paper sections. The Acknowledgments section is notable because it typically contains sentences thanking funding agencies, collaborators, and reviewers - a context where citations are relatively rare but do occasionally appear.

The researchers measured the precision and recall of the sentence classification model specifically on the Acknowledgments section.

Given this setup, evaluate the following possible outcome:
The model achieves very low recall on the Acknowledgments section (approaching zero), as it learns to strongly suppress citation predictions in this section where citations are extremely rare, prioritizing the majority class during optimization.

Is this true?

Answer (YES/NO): NO